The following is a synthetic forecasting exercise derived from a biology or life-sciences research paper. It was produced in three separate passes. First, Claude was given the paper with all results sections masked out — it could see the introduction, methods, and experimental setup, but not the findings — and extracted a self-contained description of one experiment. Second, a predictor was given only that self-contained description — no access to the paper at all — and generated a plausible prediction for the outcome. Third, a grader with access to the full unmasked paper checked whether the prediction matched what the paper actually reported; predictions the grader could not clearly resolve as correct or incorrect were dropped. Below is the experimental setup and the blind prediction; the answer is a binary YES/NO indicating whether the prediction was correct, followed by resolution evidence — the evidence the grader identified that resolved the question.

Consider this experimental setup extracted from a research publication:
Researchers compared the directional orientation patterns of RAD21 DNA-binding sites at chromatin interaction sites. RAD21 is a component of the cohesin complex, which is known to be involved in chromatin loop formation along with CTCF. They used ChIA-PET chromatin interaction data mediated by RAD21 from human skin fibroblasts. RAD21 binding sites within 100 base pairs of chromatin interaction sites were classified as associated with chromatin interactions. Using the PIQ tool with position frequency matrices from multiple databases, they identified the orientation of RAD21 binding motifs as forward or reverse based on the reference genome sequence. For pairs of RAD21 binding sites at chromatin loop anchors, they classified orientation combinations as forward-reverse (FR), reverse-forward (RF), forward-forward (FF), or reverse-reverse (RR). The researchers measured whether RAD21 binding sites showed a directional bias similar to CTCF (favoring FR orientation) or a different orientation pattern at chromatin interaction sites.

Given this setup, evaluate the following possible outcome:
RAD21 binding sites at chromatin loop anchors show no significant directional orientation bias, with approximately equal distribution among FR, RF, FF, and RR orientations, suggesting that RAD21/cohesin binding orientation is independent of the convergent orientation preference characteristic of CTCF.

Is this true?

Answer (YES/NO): NO